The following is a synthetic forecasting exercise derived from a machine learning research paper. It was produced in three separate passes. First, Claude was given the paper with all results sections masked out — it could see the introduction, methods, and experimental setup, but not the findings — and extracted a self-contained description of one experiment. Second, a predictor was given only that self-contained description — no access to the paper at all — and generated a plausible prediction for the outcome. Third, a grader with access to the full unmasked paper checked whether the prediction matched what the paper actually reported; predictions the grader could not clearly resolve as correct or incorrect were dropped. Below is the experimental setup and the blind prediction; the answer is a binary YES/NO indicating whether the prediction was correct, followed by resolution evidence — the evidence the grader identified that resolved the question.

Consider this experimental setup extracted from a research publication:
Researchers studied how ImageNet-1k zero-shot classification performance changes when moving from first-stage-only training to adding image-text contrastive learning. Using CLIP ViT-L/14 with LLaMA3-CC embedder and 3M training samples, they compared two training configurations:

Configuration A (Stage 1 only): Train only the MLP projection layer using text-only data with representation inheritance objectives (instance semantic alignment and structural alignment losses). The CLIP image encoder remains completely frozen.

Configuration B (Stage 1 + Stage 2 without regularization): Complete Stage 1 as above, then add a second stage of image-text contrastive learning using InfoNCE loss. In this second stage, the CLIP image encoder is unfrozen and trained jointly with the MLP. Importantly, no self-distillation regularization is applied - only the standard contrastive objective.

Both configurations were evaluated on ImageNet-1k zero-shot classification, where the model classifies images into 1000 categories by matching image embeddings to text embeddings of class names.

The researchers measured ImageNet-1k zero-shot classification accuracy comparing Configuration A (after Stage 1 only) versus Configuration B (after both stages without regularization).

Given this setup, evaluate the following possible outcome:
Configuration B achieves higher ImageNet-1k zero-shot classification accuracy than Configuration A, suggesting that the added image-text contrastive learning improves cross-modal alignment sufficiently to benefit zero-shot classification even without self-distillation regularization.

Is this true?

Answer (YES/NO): NO